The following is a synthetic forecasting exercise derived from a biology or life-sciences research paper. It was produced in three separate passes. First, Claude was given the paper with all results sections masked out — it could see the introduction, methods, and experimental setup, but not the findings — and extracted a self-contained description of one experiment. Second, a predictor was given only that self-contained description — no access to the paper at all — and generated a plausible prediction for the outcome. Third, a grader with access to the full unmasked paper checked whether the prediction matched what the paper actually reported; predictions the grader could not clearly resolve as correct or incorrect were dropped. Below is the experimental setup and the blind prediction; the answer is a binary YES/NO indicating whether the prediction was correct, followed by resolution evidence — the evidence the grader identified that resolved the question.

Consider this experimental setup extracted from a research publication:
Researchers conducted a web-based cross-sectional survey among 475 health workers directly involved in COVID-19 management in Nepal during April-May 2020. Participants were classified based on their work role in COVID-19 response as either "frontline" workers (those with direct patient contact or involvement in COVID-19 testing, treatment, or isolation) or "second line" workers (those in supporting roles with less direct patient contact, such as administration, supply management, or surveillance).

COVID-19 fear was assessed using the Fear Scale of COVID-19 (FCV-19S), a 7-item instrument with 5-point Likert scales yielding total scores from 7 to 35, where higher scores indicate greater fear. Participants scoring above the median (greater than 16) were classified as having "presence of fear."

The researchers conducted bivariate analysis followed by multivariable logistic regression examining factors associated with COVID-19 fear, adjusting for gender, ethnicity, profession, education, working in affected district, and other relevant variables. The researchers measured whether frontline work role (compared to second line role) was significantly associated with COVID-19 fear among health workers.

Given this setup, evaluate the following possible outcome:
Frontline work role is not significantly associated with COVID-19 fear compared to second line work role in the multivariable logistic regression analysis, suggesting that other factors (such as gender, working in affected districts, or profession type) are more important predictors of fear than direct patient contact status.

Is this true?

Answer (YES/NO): NO